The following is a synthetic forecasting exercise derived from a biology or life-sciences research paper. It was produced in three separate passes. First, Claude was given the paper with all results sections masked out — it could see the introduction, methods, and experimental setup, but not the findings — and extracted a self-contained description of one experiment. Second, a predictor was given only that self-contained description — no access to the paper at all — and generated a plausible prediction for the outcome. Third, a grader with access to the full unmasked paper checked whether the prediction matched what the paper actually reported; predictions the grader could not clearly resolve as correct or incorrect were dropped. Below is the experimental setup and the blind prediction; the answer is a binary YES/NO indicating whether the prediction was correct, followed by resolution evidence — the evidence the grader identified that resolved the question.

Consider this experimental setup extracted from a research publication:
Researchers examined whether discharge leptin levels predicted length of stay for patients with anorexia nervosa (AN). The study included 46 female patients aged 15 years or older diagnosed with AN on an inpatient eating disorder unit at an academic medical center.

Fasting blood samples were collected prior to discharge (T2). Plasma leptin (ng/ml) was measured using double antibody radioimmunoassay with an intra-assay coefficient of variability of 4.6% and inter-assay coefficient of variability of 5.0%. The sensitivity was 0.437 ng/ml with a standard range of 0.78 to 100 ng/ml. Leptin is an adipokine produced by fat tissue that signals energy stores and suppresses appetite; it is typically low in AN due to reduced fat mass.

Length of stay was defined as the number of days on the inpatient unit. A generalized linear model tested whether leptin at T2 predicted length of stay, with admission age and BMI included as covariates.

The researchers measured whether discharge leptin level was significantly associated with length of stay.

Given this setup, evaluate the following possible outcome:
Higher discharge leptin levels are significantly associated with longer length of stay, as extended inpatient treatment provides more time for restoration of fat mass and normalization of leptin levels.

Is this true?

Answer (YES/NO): YES